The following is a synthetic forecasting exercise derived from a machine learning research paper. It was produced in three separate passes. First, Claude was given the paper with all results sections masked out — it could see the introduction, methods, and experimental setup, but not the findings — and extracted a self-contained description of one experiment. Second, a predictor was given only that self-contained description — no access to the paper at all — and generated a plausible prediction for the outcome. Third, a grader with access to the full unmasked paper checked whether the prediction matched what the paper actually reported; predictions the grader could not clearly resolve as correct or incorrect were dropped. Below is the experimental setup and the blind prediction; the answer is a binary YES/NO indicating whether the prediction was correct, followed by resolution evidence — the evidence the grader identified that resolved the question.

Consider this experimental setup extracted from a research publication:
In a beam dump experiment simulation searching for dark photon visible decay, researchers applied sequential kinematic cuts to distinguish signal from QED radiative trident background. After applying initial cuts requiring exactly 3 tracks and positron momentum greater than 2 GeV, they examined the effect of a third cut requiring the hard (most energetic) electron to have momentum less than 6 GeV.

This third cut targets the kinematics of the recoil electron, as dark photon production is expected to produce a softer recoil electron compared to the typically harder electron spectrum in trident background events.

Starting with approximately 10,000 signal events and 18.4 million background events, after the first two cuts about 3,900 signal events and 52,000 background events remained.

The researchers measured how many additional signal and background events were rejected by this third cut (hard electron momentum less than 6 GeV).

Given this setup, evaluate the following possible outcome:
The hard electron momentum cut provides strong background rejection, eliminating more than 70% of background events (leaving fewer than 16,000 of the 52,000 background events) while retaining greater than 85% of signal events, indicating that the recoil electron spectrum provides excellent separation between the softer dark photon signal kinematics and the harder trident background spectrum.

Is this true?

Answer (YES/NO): NO